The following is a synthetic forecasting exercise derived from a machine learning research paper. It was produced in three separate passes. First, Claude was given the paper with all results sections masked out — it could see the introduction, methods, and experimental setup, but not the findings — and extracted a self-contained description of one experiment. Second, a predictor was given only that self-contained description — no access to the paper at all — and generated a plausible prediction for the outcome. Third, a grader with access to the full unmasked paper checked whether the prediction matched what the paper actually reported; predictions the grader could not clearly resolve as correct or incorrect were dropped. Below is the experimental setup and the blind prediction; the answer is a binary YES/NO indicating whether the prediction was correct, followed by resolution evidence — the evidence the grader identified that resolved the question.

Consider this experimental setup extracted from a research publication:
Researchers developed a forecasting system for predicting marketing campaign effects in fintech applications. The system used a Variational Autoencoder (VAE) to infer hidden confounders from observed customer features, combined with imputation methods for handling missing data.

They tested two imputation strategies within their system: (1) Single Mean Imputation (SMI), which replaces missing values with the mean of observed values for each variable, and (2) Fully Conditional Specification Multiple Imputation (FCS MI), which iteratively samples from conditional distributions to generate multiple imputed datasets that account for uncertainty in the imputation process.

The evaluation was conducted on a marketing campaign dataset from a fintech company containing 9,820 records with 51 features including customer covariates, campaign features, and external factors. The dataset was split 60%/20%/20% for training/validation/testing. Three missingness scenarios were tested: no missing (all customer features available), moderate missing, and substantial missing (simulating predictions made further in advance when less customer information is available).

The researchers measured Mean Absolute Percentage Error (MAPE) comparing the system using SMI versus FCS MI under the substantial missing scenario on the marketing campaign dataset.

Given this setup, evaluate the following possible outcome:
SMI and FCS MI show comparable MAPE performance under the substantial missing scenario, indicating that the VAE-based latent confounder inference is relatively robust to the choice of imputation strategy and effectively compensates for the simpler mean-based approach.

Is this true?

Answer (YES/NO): NO